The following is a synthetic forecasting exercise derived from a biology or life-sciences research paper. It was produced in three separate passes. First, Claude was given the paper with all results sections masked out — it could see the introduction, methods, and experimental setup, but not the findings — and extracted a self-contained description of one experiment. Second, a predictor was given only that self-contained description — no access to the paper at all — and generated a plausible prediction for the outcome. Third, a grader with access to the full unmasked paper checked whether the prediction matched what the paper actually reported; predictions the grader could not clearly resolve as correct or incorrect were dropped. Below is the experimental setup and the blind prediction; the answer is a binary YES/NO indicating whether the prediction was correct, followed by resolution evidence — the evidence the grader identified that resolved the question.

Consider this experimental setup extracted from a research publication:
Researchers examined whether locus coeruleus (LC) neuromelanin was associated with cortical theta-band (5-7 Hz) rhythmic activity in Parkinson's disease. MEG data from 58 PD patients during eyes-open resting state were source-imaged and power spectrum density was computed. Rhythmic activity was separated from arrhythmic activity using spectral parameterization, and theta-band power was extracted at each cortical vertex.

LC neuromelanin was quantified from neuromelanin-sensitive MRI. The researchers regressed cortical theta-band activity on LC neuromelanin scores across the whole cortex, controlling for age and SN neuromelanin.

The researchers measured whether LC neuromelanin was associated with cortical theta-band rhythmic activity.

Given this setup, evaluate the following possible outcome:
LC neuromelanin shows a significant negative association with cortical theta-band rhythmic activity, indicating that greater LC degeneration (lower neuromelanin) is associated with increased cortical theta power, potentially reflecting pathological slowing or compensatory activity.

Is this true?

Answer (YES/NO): NO